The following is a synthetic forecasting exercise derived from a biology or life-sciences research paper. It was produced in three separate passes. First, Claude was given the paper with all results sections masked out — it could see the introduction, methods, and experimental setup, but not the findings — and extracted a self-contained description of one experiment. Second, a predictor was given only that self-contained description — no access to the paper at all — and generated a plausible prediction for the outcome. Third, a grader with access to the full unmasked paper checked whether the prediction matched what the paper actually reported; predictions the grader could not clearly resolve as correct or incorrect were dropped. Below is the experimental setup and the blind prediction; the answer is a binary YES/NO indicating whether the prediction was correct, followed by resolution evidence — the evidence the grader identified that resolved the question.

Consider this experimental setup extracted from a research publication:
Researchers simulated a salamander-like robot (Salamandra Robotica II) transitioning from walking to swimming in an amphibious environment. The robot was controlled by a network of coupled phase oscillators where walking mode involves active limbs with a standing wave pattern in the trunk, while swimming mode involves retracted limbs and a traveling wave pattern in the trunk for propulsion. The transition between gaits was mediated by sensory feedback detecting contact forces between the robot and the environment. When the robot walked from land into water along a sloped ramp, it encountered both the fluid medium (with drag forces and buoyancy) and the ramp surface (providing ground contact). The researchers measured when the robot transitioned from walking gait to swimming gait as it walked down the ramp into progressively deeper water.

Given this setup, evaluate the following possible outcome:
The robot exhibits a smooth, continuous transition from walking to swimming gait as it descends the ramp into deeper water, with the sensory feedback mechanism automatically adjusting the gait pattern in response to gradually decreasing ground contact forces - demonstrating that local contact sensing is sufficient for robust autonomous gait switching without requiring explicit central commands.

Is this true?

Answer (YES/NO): NO